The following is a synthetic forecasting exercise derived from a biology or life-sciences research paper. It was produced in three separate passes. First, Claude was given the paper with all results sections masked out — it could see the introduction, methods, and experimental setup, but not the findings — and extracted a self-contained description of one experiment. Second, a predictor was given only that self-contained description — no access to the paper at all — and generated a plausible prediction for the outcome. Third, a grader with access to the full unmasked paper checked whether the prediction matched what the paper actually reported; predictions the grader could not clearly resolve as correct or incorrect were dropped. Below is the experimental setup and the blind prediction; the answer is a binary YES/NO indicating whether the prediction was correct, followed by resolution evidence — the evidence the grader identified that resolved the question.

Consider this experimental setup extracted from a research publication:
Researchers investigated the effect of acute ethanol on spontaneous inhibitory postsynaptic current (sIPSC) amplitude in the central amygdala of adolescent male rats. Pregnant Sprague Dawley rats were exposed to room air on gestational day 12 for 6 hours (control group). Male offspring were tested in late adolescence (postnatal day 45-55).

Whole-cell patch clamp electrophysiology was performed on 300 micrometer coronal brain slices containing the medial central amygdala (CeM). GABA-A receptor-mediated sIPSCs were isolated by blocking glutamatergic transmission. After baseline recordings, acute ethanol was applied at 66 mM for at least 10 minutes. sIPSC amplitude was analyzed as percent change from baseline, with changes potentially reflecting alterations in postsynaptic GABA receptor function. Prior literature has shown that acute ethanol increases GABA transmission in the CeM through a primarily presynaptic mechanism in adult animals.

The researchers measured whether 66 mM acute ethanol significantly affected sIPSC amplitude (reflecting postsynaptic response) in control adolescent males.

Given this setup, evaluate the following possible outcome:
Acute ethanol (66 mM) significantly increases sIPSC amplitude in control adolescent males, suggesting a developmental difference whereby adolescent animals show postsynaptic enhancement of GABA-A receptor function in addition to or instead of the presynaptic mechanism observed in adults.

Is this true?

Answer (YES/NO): NO